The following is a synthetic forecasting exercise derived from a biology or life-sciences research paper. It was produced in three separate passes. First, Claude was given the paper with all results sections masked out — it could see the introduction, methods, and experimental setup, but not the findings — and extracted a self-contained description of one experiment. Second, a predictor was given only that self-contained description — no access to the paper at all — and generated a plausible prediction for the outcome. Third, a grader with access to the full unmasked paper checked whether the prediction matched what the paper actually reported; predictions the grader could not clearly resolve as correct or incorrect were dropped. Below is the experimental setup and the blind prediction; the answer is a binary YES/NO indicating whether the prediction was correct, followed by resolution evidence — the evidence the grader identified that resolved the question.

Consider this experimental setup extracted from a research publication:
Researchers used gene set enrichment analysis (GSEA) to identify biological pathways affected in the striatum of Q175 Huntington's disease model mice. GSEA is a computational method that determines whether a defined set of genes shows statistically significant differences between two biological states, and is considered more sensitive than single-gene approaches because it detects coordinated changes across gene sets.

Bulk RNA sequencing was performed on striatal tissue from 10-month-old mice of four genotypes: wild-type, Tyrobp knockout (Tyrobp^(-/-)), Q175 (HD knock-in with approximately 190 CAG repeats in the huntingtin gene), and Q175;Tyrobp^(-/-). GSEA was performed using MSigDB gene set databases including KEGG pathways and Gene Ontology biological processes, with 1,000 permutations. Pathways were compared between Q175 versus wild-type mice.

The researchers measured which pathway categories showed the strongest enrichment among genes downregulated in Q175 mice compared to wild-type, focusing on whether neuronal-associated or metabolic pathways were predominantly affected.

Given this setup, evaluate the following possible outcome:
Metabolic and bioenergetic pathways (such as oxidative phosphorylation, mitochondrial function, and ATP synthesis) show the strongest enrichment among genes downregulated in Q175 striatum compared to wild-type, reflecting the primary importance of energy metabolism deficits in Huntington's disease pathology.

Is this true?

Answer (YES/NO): NO